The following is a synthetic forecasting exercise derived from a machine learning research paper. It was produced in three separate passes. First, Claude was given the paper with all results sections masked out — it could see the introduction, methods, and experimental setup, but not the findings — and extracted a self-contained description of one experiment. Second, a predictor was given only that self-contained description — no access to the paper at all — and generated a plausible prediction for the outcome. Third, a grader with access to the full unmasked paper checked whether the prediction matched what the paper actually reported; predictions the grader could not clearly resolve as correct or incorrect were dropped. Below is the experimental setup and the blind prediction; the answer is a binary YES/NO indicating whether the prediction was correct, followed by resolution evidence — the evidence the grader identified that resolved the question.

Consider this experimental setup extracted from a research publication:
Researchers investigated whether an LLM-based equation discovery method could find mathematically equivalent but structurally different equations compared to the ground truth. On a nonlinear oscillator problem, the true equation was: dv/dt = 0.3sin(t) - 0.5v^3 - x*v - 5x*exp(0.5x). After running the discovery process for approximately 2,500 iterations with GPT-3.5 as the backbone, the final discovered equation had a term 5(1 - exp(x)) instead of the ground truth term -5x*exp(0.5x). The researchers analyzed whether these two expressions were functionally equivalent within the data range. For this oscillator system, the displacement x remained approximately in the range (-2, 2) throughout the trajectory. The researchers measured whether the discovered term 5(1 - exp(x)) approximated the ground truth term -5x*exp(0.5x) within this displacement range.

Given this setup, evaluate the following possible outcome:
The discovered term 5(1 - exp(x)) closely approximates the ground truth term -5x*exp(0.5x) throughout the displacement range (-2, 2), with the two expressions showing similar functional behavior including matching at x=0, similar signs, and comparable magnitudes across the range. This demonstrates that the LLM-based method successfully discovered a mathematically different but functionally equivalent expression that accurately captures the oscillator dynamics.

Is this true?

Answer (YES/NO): YES